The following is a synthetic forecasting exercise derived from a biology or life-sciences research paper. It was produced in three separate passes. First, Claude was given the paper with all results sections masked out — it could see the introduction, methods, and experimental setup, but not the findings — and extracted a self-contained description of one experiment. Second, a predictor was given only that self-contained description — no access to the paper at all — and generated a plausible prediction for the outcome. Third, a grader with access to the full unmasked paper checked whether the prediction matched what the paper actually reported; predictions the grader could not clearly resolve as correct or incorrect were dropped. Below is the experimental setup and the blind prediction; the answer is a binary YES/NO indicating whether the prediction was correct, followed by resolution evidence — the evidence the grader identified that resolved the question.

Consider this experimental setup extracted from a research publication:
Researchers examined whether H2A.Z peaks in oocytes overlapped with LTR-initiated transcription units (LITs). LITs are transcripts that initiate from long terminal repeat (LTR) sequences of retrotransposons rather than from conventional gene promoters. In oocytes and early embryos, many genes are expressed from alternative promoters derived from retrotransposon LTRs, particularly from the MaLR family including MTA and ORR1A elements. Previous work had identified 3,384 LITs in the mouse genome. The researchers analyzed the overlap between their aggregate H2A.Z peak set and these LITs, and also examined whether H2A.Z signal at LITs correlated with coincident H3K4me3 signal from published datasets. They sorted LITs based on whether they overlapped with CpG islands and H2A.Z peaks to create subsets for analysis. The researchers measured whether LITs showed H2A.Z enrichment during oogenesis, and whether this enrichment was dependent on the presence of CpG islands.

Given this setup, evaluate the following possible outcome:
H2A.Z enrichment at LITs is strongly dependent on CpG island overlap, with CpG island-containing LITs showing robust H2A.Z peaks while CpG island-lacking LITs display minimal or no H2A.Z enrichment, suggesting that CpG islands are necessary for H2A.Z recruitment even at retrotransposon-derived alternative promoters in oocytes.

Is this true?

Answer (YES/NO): NO